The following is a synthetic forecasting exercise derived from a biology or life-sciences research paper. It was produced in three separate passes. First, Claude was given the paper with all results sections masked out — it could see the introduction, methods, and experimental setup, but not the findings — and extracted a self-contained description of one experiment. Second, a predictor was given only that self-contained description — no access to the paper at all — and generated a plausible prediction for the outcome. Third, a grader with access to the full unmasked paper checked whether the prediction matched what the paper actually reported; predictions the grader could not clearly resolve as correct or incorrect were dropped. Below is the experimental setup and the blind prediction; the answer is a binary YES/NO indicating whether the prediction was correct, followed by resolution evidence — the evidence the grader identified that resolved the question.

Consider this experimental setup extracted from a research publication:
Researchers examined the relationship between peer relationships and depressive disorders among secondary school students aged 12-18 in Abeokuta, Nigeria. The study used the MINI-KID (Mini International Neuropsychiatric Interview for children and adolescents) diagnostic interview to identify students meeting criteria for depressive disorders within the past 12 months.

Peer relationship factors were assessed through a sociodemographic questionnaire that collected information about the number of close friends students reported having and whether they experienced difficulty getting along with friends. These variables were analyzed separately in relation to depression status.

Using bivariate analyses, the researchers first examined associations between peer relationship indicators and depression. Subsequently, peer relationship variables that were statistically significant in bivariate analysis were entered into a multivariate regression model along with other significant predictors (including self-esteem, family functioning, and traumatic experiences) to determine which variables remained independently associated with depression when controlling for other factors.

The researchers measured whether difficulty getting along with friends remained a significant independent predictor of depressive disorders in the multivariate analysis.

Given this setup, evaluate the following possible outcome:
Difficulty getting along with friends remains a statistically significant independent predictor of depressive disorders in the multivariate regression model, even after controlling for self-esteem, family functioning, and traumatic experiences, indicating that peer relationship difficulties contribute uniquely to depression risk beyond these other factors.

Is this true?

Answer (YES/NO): YES